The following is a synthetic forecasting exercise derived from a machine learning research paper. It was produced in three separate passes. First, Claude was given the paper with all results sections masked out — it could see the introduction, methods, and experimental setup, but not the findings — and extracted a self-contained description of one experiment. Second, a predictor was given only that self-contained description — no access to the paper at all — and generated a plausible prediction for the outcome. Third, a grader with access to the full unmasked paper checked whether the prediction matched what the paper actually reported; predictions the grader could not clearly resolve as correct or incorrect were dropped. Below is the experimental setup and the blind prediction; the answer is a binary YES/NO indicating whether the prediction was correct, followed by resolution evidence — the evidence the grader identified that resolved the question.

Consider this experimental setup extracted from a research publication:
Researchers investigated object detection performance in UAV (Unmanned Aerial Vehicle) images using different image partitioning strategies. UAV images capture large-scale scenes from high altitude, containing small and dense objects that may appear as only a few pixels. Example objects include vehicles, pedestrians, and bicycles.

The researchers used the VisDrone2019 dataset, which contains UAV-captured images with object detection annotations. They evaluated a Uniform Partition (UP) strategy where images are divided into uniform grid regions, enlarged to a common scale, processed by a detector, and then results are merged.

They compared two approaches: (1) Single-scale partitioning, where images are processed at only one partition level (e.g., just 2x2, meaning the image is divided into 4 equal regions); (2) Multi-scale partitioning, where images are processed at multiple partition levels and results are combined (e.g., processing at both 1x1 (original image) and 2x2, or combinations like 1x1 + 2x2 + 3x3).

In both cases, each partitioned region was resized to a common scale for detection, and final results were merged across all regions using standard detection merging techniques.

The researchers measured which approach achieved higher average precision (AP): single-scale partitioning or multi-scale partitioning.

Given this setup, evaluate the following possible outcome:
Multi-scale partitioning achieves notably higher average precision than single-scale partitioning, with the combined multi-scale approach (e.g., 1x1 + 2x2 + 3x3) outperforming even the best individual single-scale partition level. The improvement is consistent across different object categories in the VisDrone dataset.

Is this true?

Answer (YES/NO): NO